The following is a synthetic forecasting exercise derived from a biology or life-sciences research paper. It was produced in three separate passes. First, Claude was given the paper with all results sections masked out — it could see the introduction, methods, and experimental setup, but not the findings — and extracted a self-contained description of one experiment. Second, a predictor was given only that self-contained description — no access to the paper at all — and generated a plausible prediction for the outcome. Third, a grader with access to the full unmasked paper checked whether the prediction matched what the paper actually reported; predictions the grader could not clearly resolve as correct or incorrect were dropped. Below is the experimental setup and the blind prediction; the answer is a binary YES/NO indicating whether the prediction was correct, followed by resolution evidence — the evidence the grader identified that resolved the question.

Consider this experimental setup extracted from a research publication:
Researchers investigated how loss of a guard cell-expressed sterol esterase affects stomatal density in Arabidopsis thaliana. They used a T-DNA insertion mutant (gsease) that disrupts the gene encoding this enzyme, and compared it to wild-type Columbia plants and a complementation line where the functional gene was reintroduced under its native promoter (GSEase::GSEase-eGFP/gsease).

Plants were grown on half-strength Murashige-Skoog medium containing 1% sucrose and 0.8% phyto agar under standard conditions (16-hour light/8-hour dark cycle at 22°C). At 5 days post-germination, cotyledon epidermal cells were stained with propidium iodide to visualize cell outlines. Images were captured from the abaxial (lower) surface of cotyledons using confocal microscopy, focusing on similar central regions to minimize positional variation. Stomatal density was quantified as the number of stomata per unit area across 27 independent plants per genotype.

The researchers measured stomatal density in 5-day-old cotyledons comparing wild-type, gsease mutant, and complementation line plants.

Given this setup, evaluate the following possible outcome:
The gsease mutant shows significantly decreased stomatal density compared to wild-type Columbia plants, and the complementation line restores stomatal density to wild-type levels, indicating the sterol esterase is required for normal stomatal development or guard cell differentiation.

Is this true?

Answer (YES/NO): NO